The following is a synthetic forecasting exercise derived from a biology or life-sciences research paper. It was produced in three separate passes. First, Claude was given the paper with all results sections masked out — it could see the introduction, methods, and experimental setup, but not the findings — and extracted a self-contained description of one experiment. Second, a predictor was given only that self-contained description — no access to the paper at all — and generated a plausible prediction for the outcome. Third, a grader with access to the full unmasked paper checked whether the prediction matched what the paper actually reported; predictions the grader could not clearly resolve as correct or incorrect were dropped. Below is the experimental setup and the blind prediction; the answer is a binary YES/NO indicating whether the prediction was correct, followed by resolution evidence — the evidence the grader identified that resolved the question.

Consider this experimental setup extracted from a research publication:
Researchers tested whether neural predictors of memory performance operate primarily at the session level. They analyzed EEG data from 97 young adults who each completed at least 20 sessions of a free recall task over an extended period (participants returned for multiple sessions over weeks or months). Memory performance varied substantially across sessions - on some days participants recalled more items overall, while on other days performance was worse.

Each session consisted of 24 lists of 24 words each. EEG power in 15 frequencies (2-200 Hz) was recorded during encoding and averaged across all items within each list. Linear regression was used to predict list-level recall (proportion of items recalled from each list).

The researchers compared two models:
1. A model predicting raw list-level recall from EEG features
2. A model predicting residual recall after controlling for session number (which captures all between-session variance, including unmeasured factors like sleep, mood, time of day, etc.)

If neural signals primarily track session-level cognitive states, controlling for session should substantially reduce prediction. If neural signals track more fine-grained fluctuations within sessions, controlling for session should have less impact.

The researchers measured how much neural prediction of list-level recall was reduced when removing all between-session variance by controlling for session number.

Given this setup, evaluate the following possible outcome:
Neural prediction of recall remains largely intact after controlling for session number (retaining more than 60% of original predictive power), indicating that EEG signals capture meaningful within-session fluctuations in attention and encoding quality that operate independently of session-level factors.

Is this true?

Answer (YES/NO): NO